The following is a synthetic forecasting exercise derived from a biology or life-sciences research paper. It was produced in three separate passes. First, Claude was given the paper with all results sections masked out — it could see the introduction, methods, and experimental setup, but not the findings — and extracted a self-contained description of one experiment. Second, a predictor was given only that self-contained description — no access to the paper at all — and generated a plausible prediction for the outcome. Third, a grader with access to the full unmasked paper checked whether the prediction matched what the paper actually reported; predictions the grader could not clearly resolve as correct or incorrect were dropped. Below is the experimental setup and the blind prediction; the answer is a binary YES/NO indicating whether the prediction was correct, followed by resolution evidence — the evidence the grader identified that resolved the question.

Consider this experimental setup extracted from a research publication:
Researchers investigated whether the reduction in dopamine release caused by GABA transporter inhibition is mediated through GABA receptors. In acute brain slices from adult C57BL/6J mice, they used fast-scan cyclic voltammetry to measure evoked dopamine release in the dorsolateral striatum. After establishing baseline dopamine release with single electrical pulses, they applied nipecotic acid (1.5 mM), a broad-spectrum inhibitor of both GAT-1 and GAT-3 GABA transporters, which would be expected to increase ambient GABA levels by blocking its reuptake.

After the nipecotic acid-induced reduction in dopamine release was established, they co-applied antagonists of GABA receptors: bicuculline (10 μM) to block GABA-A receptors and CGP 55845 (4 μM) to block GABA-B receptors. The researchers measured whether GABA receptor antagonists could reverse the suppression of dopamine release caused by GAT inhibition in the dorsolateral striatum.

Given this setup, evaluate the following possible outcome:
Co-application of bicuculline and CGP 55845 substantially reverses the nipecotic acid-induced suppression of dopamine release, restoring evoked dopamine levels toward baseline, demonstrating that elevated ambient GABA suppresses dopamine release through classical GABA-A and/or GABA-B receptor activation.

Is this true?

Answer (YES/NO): YES